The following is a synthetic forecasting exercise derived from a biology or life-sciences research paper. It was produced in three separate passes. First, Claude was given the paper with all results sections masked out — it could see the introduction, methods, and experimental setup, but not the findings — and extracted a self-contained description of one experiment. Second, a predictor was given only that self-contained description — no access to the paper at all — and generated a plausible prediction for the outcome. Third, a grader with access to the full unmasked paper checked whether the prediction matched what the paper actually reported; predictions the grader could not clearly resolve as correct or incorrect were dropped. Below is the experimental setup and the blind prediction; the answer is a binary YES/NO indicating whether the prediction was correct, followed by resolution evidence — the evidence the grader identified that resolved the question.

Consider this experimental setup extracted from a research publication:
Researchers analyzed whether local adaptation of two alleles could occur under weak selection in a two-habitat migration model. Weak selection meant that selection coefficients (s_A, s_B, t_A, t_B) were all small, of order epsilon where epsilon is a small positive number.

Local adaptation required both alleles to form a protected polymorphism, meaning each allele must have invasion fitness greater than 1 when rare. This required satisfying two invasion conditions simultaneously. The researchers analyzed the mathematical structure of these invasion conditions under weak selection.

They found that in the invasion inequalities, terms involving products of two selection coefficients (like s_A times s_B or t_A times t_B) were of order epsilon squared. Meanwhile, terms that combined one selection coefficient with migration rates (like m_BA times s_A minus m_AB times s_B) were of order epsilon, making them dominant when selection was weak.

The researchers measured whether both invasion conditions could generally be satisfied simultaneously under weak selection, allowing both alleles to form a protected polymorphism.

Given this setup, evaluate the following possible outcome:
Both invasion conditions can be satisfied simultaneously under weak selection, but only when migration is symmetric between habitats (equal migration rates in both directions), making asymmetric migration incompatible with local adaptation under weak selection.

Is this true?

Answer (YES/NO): NO